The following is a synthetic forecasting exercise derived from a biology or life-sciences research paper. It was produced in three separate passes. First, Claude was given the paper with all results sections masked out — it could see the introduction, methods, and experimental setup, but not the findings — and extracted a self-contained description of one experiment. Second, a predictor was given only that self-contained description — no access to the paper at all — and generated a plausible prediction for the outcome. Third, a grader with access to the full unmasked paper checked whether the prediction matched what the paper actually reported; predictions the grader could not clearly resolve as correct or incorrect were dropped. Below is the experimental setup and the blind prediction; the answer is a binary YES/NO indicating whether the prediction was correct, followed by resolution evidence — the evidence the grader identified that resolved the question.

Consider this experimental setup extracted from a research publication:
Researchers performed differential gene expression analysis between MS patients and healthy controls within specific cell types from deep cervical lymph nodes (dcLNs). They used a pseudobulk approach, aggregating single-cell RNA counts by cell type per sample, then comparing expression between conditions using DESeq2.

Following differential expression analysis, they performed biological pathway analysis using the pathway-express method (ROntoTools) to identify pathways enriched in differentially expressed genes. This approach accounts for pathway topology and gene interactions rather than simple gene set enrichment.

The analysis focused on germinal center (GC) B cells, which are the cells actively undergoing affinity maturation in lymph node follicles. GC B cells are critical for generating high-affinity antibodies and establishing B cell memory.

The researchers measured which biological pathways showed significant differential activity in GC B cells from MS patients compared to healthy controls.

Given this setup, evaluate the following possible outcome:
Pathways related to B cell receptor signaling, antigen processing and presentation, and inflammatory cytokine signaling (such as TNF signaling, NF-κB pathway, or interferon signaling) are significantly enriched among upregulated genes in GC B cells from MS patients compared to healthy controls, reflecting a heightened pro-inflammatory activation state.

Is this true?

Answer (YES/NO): NO